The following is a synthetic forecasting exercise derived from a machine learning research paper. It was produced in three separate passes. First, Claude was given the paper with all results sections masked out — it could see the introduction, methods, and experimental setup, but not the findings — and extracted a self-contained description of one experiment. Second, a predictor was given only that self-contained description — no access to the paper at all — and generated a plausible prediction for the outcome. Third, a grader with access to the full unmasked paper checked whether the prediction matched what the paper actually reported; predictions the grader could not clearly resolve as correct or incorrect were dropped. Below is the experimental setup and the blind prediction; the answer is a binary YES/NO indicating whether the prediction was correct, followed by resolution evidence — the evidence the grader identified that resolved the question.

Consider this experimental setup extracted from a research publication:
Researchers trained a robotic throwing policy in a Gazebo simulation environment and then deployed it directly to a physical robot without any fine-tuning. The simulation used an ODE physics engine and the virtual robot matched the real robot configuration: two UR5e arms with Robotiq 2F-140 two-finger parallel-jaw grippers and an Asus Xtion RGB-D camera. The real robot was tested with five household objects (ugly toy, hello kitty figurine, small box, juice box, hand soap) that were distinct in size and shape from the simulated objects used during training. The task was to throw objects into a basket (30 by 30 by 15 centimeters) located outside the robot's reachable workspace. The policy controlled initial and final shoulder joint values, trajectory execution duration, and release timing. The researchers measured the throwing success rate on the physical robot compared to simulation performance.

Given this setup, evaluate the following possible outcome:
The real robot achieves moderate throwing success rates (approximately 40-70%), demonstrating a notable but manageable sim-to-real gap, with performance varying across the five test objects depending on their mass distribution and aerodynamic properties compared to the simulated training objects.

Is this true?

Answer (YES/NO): NO